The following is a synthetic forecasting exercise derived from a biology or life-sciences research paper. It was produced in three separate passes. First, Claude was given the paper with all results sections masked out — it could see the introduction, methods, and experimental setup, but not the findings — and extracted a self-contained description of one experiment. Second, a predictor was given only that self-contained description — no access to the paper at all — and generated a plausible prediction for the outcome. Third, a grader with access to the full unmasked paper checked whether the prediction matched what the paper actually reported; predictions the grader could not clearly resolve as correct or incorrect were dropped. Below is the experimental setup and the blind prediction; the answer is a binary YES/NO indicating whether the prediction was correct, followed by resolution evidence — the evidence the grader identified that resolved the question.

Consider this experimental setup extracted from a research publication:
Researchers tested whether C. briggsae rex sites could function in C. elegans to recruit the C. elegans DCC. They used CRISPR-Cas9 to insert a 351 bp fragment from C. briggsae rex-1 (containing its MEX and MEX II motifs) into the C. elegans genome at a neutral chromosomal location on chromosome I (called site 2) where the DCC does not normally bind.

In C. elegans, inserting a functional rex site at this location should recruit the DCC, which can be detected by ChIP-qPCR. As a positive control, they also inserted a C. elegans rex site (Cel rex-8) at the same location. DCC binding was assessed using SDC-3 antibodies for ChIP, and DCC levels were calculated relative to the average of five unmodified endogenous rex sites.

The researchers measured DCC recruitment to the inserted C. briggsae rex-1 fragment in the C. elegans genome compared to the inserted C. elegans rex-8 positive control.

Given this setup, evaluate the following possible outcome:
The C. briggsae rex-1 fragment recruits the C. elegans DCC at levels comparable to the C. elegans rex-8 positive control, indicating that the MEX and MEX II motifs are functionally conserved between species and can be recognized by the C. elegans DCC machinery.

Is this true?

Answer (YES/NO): NO